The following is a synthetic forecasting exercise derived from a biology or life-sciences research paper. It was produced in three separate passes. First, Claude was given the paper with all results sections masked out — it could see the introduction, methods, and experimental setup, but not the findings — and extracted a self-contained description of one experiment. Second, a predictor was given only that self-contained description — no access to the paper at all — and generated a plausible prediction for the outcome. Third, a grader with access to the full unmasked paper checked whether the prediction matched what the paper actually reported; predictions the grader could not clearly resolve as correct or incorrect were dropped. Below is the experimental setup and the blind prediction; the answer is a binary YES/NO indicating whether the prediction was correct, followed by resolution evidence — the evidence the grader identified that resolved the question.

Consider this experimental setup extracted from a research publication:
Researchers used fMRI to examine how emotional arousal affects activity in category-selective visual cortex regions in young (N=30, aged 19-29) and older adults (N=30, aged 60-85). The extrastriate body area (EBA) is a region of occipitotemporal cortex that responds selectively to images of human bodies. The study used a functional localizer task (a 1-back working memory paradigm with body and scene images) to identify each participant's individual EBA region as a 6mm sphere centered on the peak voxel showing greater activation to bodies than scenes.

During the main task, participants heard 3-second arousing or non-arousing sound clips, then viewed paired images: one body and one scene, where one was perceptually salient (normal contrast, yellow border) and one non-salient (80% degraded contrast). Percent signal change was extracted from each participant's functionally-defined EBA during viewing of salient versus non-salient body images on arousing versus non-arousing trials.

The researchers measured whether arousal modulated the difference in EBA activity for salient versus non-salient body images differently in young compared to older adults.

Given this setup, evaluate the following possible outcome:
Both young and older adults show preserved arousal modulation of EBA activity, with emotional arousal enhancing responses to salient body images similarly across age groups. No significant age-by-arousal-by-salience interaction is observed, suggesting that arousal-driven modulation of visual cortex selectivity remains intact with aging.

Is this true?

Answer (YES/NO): NO